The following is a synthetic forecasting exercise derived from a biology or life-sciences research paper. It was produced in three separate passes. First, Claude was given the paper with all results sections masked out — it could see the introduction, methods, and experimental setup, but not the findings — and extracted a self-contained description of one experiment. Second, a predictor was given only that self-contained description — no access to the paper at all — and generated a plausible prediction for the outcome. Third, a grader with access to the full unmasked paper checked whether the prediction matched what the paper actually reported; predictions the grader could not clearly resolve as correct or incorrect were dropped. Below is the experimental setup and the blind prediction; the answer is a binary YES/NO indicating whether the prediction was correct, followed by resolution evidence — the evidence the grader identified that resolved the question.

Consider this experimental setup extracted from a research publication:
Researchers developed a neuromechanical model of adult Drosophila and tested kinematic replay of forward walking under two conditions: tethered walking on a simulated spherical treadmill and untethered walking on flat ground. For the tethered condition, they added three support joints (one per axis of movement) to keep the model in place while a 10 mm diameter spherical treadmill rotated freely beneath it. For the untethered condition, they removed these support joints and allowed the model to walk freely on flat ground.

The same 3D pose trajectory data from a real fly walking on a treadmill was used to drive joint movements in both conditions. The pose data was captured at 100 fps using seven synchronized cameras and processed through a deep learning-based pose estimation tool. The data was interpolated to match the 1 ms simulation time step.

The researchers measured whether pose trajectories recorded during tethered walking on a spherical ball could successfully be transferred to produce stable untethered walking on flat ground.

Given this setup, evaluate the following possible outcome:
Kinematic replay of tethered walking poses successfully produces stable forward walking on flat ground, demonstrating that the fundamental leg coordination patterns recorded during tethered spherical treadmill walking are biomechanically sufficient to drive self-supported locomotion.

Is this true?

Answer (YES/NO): YES